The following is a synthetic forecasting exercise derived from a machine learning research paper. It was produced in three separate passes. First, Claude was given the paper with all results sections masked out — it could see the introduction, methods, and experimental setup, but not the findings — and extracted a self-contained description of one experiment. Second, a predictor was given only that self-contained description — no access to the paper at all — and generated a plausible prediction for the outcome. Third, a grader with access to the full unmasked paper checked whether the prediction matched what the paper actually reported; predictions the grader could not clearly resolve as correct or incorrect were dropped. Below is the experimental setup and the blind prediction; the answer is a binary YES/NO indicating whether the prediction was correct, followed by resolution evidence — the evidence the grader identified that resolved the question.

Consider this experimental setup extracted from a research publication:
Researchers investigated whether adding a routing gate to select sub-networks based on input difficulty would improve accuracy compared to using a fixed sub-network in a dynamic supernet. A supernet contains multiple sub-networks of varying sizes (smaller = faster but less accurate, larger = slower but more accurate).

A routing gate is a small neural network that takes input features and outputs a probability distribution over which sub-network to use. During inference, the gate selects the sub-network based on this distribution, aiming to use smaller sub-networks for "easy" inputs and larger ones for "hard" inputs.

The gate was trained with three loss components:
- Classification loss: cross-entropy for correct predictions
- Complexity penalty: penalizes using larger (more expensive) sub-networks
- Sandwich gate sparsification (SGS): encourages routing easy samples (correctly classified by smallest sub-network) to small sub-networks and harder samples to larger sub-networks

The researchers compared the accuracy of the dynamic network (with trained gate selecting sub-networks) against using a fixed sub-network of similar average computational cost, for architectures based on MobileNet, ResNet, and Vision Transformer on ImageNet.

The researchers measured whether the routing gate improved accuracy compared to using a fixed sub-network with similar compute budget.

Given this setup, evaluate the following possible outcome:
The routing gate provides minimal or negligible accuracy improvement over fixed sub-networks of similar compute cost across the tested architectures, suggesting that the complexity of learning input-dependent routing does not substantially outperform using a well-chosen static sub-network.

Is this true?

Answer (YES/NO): NO